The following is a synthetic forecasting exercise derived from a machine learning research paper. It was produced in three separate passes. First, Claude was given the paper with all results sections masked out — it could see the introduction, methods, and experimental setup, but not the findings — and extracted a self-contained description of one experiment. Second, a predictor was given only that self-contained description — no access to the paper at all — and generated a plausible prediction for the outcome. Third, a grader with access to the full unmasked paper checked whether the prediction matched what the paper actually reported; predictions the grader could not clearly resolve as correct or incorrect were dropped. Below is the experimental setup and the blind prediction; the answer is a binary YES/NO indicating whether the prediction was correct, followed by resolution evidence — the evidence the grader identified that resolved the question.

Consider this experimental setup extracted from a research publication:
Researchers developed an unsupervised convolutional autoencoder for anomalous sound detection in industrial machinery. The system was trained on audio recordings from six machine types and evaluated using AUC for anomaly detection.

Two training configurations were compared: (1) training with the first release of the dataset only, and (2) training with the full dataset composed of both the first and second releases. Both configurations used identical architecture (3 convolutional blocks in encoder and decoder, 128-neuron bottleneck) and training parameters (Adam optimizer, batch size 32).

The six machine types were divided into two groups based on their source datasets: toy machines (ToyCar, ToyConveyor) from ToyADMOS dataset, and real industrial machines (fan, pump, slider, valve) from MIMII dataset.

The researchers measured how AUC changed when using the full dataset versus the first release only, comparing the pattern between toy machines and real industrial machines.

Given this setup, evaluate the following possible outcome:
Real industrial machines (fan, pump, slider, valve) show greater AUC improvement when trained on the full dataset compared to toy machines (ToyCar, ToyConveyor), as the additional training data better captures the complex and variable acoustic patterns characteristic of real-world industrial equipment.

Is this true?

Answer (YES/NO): YES